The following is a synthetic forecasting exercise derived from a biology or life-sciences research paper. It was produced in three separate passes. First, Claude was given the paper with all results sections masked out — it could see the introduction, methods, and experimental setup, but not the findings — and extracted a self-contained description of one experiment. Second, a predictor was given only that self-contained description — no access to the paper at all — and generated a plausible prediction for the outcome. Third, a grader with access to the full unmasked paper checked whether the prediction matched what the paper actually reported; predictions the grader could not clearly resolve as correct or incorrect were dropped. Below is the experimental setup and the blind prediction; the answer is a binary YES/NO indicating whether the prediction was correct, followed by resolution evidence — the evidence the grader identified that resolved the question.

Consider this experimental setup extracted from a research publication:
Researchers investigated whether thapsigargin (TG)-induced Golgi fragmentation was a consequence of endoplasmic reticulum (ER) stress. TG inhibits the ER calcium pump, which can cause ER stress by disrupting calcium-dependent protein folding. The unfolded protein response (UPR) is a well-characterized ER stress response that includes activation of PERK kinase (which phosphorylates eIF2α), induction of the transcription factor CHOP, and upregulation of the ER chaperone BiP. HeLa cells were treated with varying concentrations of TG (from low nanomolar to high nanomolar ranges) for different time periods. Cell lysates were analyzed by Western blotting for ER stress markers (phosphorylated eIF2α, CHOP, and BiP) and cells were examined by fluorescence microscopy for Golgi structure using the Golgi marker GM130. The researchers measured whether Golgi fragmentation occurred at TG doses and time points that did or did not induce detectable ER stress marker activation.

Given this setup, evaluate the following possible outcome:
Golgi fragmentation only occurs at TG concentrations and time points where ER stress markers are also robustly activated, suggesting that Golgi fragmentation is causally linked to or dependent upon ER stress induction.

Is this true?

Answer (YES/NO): NO